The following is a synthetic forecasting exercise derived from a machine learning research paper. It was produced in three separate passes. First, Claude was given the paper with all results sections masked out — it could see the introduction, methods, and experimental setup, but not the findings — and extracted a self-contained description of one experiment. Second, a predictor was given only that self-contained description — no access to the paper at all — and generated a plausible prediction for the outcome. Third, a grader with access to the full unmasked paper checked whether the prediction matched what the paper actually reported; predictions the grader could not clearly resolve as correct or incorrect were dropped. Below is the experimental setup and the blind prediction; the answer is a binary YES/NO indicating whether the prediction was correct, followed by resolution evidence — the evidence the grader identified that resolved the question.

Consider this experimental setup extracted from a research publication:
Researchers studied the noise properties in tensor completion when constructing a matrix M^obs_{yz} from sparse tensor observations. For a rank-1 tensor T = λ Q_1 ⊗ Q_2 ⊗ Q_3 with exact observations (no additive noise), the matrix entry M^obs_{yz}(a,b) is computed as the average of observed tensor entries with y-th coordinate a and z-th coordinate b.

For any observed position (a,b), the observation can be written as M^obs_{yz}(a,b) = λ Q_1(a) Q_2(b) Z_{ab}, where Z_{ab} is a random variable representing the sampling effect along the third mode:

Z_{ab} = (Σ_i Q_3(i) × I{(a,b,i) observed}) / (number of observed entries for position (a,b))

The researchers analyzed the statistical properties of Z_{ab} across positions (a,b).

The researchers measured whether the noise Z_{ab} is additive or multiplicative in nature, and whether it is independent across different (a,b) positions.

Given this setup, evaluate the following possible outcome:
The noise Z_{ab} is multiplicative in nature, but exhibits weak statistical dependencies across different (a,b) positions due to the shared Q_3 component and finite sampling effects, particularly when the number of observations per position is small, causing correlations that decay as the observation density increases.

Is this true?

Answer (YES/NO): NO